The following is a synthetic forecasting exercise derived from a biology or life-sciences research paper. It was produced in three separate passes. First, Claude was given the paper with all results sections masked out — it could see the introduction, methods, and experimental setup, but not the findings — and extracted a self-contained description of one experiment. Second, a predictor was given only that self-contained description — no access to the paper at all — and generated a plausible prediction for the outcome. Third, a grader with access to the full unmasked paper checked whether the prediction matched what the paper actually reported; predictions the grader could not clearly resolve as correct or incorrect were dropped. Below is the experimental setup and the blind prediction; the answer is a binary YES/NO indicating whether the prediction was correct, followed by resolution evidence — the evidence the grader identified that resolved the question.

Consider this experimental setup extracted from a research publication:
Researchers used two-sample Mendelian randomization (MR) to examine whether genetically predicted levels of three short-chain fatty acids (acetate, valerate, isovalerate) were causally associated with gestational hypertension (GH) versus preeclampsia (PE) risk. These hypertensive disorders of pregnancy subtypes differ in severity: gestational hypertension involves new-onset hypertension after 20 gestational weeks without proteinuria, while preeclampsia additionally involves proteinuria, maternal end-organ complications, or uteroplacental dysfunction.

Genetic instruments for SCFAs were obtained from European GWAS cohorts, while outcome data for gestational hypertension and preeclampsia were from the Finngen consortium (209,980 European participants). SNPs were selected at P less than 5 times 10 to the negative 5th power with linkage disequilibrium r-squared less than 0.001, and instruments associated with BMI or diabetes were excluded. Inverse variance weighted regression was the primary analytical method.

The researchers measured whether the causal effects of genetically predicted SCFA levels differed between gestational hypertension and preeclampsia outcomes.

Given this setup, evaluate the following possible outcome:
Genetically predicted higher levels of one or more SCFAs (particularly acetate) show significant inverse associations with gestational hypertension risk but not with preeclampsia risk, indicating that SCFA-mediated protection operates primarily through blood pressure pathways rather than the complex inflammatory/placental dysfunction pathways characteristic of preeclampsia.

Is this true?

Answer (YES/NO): NO